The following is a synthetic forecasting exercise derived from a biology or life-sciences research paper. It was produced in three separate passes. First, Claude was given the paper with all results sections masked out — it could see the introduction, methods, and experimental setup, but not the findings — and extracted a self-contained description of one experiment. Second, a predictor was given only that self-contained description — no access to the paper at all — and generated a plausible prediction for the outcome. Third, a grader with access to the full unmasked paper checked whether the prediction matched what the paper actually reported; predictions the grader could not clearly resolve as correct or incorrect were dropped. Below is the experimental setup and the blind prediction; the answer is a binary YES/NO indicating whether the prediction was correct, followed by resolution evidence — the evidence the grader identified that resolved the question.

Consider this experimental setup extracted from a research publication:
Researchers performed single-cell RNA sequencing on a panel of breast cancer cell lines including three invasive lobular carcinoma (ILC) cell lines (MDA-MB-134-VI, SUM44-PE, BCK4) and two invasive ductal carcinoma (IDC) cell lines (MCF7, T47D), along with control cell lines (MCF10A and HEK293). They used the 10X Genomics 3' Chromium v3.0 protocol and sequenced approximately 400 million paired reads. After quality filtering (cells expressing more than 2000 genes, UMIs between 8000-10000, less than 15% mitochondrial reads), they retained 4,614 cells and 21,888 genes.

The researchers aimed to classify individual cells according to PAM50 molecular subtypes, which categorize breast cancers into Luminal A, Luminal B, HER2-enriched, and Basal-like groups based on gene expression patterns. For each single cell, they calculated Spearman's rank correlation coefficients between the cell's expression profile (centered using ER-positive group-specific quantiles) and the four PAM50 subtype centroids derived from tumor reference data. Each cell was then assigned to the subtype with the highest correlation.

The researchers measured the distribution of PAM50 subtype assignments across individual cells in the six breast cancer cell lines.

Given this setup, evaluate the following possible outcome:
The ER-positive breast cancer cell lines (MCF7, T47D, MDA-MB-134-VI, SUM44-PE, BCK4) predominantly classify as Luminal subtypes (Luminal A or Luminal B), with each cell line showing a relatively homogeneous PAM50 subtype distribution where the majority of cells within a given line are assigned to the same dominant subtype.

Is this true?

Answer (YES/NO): NO